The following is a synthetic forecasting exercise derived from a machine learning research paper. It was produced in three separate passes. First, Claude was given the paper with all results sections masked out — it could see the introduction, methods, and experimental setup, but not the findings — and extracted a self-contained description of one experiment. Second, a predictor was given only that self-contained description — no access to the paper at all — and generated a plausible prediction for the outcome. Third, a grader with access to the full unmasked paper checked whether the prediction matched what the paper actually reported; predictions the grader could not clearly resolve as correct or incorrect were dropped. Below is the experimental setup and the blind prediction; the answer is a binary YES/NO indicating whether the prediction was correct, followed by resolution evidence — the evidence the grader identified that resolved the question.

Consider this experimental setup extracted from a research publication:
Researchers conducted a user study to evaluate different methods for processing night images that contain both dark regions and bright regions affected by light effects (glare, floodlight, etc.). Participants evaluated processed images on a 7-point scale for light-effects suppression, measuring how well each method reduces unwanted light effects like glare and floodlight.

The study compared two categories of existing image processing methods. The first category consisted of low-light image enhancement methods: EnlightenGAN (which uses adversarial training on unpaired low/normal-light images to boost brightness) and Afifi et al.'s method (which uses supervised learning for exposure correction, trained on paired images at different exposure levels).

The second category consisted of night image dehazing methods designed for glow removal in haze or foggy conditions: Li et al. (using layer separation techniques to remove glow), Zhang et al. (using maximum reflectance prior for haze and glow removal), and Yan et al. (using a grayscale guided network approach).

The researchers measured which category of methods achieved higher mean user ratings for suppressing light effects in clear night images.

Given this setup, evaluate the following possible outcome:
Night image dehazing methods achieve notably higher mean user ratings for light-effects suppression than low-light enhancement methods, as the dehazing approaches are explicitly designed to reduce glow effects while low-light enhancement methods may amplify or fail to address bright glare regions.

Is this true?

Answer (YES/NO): YES